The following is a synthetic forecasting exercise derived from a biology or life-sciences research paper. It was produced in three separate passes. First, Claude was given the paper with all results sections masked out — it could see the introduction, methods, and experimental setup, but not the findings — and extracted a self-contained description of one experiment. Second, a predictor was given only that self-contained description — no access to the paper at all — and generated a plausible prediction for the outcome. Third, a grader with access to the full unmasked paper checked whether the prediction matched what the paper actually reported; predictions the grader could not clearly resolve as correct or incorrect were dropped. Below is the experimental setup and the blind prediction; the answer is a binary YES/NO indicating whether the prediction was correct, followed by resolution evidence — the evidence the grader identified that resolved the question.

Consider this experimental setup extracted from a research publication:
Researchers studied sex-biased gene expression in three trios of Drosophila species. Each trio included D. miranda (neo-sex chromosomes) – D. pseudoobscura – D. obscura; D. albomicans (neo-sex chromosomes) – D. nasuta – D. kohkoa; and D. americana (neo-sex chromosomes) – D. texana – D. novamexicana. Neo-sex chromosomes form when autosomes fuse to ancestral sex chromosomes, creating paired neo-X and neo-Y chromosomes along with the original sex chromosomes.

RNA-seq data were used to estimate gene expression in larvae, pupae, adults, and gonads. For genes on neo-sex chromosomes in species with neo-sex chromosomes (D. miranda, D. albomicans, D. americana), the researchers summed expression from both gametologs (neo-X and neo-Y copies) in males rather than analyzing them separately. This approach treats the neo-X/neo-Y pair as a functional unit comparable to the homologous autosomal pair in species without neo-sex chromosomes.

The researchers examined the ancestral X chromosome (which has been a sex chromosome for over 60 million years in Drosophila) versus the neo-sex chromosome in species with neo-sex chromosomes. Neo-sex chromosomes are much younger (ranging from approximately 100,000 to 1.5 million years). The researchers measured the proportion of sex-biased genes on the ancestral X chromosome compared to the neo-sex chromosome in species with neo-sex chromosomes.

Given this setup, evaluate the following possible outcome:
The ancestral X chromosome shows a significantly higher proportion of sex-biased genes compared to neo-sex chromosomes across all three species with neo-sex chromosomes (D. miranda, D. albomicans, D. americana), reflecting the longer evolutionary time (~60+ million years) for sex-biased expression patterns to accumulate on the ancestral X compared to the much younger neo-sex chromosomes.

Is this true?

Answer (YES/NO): NO